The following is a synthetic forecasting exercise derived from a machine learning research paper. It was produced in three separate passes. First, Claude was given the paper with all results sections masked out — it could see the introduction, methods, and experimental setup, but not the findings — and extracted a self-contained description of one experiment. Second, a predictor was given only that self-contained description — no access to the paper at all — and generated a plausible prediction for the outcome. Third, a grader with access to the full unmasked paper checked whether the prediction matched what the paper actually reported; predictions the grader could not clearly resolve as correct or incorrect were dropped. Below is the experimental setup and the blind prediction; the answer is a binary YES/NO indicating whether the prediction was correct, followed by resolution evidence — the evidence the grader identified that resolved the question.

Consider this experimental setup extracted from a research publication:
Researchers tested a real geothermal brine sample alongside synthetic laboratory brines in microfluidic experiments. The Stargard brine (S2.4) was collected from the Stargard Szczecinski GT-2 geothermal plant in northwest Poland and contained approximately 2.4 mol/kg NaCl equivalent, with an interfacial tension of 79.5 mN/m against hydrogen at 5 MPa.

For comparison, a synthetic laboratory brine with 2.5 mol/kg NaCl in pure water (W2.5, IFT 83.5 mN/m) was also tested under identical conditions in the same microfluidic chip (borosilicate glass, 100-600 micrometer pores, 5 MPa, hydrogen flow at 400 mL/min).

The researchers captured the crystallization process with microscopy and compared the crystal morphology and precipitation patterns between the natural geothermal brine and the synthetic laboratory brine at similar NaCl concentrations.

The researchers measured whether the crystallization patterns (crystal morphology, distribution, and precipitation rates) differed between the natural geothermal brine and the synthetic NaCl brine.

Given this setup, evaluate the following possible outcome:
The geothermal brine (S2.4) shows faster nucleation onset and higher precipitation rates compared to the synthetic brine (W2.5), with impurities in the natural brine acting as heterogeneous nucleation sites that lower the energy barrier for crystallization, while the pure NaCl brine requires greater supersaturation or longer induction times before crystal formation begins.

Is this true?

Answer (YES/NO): NO